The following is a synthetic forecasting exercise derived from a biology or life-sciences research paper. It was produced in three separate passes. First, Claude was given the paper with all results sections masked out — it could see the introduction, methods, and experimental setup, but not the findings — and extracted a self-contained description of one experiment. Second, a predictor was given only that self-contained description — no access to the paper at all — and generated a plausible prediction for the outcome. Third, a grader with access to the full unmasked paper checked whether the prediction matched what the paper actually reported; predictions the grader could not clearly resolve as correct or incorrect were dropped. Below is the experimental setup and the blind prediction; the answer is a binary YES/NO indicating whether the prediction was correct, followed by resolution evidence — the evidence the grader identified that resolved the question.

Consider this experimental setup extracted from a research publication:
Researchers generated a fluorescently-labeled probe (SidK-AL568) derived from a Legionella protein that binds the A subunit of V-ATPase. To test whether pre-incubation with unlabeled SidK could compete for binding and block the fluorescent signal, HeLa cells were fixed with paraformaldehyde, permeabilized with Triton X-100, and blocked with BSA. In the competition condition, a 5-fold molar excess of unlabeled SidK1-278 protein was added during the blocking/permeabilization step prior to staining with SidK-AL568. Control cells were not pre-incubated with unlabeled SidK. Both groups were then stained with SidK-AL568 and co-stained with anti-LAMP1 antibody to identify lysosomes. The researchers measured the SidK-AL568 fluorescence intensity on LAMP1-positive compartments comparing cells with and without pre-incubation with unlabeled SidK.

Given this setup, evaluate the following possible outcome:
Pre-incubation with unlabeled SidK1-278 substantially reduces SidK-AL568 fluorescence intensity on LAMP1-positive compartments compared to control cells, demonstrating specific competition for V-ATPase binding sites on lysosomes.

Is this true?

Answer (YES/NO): YES